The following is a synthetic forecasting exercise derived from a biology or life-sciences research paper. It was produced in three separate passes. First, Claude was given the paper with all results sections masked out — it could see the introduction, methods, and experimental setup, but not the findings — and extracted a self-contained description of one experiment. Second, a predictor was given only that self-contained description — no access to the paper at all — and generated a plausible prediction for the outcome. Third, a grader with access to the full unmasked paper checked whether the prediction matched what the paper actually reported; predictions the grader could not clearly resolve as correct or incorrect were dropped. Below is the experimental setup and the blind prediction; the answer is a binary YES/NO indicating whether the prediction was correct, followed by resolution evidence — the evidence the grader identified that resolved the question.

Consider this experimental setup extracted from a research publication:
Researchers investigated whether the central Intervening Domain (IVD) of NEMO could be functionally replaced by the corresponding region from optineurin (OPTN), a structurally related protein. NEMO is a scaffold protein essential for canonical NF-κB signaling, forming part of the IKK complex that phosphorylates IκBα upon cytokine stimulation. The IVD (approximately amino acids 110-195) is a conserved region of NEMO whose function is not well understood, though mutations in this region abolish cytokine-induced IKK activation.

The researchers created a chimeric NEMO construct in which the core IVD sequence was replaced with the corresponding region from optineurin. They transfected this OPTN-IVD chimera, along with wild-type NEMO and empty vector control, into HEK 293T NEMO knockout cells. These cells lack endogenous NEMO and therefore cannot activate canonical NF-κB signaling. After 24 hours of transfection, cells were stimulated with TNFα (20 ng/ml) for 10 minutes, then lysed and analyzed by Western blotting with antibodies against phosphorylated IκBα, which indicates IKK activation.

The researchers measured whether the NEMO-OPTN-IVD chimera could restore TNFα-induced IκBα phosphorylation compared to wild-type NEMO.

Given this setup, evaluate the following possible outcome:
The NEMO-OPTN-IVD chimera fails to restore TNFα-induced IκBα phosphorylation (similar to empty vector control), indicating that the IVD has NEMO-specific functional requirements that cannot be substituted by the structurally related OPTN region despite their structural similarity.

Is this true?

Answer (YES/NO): NO